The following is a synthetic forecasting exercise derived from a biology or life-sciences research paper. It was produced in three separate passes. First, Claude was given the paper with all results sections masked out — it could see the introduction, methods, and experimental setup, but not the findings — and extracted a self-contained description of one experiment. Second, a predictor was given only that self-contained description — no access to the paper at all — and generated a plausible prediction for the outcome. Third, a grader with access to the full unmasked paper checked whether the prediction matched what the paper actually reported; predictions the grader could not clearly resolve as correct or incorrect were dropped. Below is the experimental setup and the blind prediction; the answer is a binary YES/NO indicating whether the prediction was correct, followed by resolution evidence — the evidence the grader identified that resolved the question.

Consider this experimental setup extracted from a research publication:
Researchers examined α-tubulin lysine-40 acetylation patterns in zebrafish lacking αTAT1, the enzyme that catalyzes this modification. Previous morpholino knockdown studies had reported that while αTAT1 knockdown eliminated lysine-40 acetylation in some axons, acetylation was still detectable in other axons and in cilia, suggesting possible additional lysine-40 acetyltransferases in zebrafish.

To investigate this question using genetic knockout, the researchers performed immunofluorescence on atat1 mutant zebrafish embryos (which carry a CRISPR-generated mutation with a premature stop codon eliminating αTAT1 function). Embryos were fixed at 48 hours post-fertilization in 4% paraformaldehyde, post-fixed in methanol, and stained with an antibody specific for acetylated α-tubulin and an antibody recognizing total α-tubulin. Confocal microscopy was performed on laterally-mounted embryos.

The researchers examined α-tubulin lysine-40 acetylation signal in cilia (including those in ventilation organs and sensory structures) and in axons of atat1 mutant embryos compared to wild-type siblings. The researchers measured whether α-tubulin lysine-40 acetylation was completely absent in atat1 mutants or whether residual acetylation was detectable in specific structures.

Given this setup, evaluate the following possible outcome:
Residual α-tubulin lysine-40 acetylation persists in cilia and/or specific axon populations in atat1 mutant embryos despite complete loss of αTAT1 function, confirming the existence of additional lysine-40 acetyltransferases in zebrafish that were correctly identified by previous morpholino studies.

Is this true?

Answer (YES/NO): NO